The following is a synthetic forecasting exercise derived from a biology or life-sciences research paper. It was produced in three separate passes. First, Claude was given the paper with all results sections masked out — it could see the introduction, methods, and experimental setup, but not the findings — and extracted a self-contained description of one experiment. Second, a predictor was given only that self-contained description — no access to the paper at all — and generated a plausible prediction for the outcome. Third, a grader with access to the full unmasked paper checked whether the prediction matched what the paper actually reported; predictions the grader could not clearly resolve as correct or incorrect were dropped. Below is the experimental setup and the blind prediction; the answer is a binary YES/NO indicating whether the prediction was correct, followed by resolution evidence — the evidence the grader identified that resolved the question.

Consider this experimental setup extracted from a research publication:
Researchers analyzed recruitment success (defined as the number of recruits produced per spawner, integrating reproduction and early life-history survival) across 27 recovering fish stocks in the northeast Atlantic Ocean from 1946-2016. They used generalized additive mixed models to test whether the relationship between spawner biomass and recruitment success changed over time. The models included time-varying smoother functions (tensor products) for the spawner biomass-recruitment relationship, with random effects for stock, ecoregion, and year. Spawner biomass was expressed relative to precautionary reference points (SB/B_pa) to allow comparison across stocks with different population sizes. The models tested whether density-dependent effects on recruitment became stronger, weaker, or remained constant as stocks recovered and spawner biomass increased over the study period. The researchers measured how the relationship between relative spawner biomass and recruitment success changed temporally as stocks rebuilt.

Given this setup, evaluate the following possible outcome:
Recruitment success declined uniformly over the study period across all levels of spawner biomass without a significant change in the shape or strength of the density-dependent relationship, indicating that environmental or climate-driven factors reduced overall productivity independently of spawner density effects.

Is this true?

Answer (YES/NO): NO